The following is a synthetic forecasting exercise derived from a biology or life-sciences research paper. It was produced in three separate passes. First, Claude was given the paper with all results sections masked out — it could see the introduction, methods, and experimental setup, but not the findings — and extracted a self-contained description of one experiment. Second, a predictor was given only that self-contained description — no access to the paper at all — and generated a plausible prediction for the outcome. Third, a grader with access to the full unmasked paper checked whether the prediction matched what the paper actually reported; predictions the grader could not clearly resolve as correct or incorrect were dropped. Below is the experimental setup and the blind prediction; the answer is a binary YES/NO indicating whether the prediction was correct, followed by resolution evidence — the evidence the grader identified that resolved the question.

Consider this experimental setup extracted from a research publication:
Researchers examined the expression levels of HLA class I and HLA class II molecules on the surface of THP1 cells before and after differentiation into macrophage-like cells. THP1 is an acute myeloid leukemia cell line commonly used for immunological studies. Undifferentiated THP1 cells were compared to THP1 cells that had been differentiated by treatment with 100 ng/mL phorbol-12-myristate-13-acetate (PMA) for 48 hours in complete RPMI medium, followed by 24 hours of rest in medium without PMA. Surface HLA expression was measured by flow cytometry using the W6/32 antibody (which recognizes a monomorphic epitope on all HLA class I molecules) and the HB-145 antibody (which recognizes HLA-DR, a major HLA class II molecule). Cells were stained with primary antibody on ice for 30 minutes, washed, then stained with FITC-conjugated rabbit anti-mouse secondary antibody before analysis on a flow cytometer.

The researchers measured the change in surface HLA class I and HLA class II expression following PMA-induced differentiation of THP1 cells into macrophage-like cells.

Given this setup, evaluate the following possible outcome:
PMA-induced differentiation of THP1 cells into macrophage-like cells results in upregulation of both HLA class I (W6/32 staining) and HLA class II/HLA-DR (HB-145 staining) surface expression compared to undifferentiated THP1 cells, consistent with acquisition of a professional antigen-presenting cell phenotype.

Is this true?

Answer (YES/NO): NO